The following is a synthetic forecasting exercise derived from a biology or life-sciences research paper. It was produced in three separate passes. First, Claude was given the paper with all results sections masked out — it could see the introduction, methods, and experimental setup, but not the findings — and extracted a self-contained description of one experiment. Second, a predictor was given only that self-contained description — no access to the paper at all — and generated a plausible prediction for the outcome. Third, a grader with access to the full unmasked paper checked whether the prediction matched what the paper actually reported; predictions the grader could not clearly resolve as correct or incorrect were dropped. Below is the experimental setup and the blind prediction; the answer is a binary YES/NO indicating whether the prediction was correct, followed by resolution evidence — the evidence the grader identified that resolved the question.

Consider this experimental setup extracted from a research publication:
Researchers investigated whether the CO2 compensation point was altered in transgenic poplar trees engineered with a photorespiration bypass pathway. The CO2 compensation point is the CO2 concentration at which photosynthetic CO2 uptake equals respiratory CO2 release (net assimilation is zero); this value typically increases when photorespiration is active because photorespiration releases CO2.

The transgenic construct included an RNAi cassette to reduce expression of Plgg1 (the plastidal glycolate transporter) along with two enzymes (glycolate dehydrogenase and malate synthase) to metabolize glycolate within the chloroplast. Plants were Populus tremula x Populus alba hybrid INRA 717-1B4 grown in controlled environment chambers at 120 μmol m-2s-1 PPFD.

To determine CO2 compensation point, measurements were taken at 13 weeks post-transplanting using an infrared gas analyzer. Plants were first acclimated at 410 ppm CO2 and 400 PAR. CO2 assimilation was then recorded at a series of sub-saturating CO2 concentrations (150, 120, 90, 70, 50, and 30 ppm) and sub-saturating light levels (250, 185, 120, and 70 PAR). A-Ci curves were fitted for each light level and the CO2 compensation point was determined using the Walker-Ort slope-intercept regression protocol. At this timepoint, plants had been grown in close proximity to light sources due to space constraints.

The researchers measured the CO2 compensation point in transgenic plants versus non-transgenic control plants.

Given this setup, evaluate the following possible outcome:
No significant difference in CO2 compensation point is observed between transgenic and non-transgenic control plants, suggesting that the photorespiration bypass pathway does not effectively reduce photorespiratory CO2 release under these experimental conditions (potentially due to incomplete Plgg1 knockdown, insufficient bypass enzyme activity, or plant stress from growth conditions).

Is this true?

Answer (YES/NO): YES